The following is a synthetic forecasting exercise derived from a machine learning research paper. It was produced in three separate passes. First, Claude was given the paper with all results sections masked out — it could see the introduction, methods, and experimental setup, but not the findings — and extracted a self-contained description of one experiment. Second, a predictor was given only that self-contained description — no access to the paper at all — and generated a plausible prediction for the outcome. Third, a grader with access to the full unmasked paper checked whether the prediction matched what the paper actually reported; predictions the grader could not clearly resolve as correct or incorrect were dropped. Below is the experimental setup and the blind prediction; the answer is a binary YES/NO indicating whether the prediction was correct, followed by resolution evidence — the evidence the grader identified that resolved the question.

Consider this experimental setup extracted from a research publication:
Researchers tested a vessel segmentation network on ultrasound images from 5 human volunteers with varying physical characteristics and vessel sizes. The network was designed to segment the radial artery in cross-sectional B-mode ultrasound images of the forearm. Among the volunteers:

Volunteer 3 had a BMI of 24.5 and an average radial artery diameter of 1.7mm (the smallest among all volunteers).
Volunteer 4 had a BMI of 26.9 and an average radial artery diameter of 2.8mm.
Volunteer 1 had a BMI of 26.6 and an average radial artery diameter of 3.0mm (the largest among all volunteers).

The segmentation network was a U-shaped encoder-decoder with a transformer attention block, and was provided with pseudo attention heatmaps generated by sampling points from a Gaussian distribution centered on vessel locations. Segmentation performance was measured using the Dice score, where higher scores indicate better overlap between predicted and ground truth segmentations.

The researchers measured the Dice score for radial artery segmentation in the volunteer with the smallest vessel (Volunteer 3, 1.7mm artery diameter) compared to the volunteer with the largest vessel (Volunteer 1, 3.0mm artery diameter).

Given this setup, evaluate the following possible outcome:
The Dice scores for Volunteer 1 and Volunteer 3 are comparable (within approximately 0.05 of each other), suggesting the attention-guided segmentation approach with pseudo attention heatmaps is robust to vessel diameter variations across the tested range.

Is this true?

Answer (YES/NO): NO